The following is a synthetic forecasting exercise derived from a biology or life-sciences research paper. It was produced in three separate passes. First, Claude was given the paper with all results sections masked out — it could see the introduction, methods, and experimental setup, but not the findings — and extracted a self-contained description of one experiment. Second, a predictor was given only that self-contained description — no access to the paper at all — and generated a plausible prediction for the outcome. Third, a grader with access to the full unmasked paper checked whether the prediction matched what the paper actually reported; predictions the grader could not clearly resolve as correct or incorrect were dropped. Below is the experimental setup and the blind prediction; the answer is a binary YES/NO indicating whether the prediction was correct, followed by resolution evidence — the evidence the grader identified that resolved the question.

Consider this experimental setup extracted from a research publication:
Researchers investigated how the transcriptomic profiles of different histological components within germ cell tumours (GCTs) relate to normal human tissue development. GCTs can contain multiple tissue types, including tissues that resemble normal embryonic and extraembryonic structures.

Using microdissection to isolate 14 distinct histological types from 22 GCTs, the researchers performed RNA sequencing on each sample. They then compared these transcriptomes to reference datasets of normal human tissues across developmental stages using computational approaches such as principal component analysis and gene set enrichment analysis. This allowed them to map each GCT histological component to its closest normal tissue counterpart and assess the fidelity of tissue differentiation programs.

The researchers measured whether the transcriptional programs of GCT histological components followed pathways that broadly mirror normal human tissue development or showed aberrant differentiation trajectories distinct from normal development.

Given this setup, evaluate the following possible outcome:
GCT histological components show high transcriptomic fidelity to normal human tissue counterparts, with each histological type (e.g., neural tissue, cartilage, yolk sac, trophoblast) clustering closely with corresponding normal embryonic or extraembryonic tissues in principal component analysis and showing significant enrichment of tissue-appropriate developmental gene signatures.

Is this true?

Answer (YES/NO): NO